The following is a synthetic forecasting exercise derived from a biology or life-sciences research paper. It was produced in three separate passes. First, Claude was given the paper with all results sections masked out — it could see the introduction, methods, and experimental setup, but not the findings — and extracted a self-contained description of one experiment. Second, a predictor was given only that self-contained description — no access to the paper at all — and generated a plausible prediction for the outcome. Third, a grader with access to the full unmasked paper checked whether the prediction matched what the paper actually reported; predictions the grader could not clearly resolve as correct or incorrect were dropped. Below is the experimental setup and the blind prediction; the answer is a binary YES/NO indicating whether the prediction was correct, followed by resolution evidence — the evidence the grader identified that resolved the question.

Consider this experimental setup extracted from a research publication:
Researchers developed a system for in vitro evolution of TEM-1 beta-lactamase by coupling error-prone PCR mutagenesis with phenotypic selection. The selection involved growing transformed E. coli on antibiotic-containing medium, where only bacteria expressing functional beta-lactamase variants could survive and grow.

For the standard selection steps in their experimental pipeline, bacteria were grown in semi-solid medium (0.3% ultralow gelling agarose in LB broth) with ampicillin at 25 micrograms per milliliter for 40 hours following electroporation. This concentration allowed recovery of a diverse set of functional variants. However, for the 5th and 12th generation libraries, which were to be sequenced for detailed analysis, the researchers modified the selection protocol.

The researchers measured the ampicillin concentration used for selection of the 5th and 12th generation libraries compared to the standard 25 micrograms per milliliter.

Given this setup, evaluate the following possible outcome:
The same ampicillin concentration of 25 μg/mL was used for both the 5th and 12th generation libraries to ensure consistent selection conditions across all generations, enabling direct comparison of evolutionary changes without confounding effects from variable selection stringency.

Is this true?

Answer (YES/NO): NO